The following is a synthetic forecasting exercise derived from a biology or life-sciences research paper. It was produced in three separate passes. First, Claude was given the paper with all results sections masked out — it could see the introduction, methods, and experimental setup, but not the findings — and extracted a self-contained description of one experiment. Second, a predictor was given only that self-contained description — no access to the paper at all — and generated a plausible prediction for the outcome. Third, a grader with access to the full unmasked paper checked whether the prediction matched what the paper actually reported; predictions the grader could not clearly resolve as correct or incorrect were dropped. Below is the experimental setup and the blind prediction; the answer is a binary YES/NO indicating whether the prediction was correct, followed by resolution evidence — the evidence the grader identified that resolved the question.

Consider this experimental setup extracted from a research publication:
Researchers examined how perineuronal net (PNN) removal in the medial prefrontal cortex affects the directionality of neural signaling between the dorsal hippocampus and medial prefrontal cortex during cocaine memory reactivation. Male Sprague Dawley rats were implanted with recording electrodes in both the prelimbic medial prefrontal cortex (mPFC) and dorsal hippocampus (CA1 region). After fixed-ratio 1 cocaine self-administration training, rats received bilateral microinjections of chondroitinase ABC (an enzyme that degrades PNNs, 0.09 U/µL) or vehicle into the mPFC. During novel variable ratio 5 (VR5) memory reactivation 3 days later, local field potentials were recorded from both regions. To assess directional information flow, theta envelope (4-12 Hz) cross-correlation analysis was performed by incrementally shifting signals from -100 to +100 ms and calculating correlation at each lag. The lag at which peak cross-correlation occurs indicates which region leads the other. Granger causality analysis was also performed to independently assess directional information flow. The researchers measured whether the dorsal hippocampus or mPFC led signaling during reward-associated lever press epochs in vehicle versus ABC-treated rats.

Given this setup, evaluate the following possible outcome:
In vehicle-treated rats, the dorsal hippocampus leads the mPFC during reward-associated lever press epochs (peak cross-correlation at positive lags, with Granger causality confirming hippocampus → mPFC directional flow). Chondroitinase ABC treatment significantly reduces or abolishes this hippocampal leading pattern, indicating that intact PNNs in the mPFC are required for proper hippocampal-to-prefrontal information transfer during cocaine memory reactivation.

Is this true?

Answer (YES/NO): NO